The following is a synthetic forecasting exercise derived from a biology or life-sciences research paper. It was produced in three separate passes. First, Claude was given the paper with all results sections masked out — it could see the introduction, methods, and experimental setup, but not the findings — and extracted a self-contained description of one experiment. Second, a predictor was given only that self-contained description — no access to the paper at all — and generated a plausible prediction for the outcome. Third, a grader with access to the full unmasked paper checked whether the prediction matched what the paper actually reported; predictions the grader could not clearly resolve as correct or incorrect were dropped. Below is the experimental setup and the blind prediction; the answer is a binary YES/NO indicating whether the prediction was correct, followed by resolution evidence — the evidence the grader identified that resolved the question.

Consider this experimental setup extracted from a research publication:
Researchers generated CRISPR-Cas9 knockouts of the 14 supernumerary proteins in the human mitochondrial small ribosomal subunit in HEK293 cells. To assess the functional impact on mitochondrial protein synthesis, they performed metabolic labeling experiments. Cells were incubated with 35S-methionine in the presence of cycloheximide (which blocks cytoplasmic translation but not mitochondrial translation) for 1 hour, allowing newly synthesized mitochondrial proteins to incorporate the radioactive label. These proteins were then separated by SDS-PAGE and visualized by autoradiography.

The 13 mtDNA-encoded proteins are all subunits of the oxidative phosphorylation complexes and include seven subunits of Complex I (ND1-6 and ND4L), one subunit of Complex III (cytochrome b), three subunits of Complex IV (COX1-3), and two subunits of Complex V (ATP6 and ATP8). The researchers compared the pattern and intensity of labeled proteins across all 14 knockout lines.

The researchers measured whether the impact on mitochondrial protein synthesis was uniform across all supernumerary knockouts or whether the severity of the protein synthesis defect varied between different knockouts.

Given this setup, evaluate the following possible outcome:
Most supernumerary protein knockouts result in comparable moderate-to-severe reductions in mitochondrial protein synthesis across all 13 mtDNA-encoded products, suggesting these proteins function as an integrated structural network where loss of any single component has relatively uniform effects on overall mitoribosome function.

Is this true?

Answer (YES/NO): NO